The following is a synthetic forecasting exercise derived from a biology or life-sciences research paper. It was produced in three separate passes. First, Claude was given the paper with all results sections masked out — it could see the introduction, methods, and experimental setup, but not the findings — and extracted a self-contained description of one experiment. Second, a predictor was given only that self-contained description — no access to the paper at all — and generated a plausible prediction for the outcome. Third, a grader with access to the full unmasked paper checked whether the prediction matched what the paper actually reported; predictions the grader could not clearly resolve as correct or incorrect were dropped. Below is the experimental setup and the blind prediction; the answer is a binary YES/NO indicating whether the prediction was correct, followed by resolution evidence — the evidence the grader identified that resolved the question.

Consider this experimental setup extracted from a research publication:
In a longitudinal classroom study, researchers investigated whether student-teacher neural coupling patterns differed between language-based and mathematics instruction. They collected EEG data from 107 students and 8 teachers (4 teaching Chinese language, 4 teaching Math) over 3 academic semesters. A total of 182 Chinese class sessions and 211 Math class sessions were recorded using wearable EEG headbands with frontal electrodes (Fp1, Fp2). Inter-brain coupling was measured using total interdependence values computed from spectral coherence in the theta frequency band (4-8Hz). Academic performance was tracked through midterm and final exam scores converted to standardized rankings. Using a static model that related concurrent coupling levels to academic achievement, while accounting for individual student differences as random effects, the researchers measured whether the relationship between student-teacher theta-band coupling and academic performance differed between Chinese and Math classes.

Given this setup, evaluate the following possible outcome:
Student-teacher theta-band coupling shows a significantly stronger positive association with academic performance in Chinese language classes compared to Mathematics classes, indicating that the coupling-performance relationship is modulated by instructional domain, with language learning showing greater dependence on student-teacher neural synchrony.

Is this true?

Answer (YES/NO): NO